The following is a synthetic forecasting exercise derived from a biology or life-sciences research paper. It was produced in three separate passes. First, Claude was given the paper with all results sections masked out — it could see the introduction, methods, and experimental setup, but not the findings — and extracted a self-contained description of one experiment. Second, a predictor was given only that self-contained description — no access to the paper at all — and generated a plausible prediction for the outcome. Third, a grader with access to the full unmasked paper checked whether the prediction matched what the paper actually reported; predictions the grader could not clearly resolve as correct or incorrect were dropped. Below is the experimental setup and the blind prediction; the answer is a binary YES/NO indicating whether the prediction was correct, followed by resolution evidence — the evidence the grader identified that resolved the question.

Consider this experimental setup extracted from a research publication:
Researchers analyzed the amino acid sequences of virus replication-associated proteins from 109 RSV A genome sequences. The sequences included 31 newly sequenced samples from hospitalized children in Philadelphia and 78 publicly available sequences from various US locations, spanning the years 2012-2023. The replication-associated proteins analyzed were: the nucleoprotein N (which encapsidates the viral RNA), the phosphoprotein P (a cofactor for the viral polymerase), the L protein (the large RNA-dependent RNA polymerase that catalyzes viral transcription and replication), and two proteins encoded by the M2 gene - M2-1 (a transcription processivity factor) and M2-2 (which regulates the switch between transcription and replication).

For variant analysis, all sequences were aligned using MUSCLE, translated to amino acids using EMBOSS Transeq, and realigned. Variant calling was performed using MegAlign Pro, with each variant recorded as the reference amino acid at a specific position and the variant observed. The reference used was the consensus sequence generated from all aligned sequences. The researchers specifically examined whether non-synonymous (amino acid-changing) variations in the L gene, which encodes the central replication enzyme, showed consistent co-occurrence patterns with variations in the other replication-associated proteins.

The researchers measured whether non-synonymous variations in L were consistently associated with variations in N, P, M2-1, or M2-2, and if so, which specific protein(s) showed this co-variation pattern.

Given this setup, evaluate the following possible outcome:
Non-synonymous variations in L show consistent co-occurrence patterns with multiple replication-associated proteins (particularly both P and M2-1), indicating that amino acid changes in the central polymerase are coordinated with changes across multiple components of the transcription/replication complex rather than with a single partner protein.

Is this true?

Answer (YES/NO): NO